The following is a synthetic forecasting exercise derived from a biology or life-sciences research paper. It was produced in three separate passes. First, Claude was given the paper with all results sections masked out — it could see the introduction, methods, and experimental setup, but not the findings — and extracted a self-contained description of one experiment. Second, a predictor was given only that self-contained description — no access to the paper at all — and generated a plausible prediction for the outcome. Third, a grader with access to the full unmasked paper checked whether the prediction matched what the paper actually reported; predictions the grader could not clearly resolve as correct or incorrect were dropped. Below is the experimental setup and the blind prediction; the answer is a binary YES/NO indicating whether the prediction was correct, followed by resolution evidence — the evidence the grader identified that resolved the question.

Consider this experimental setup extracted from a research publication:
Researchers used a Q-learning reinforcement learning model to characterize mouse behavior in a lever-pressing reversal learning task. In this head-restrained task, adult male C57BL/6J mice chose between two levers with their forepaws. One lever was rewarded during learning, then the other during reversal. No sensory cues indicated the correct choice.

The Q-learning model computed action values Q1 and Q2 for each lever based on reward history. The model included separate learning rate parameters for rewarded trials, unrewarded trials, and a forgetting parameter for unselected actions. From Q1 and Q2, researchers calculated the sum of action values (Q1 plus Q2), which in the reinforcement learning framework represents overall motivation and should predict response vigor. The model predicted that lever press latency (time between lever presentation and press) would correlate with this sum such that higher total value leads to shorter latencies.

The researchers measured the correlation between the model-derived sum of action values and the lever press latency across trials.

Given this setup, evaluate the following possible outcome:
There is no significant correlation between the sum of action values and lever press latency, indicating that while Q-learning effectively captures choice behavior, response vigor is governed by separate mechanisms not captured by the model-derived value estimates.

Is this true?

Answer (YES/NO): NO